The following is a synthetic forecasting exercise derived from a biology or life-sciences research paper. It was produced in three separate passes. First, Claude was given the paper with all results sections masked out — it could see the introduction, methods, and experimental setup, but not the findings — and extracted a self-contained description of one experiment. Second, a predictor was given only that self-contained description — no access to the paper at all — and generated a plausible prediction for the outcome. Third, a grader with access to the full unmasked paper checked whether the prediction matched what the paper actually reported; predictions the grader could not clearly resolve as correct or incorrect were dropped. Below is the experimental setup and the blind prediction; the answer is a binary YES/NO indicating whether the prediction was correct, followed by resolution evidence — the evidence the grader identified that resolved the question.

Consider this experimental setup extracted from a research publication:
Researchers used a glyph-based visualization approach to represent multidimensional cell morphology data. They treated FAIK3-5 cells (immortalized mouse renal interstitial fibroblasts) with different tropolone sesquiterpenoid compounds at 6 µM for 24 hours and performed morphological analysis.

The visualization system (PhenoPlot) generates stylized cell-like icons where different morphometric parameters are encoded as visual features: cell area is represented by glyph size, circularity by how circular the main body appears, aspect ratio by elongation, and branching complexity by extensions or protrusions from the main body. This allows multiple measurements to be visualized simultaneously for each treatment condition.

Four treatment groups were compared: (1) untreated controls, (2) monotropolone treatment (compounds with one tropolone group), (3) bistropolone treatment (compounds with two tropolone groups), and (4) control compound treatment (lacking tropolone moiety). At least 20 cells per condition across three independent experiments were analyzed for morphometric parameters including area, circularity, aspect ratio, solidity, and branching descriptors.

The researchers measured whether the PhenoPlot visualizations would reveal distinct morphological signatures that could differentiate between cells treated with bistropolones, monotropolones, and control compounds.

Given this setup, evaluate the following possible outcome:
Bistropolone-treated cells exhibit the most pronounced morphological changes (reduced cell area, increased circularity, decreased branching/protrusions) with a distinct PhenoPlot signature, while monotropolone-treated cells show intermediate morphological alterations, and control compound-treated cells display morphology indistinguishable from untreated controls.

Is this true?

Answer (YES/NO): NO